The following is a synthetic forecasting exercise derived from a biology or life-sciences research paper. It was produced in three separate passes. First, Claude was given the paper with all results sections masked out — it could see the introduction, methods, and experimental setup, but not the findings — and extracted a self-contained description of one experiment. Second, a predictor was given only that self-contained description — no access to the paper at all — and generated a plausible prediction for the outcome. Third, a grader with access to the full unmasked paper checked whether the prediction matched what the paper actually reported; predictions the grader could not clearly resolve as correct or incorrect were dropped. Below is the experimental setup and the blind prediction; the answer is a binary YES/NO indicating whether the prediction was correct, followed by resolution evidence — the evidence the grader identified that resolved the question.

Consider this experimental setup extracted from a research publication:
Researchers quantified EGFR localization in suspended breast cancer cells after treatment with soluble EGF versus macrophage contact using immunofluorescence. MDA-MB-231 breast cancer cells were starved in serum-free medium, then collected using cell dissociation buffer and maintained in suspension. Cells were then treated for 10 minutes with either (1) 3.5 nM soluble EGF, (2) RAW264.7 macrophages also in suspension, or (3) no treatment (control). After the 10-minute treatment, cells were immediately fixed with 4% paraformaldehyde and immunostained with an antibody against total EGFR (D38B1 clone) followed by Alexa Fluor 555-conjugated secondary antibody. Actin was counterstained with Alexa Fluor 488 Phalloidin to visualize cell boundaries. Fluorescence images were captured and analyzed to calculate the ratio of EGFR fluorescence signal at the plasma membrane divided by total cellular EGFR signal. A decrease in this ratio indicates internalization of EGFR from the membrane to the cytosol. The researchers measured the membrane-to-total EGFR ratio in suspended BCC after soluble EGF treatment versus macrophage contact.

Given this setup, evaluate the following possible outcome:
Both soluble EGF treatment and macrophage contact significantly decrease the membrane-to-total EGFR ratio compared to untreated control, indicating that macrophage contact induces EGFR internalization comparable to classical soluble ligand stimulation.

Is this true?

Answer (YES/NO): NO